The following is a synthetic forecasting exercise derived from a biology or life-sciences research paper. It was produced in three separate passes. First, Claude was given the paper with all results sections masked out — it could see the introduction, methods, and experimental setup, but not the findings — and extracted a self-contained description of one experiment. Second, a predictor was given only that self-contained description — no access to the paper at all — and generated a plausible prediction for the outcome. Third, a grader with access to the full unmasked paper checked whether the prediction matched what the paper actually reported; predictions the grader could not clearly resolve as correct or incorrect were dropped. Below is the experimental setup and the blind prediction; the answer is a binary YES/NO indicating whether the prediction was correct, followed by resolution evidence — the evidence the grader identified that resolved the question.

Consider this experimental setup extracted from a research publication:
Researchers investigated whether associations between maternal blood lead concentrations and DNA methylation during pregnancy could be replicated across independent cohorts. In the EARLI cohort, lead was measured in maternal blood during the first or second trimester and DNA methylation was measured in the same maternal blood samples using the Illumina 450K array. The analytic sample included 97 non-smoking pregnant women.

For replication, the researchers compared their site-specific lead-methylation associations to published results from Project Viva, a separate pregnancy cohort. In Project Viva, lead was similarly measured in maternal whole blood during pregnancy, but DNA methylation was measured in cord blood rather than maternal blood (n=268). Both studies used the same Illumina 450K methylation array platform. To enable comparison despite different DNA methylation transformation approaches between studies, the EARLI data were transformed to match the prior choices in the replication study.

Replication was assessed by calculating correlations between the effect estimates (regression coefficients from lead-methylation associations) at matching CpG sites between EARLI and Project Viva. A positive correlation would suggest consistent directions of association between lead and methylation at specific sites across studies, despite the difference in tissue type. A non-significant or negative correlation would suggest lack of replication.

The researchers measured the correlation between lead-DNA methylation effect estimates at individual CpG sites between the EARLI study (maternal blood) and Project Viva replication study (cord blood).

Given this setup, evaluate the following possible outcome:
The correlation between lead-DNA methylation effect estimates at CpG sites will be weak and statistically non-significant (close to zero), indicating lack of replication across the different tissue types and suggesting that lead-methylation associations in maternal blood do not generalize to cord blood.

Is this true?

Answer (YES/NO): NO